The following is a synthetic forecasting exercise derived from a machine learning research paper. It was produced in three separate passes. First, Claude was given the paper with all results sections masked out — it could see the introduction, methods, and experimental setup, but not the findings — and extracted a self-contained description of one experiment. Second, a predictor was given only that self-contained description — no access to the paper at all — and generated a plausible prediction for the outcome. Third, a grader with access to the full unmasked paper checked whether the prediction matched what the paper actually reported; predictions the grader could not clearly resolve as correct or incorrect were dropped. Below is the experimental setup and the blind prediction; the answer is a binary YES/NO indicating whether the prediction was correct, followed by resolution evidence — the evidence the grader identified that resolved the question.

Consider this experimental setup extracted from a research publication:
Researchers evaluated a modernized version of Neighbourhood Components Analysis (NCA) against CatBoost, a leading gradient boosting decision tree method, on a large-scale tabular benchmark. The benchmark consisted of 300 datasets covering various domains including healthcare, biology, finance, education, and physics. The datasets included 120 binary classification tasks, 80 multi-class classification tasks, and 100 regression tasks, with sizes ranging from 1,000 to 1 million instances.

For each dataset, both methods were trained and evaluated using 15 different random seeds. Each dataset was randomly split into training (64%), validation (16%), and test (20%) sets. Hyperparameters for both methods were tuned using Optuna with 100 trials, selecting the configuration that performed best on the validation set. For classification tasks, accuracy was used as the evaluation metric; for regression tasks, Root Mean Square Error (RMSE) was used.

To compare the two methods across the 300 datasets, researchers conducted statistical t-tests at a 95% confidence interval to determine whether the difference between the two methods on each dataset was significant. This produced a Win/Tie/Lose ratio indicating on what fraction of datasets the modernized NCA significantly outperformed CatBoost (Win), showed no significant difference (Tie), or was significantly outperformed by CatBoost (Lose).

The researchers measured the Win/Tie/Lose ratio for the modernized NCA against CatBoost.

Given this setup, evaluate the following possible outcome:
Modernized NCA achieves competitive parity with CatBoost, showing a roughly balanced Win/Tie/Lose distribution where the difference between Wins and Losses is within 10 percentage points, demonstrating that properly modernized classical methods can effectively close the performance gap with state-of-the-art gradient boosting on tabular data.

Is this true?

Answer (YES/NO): YES